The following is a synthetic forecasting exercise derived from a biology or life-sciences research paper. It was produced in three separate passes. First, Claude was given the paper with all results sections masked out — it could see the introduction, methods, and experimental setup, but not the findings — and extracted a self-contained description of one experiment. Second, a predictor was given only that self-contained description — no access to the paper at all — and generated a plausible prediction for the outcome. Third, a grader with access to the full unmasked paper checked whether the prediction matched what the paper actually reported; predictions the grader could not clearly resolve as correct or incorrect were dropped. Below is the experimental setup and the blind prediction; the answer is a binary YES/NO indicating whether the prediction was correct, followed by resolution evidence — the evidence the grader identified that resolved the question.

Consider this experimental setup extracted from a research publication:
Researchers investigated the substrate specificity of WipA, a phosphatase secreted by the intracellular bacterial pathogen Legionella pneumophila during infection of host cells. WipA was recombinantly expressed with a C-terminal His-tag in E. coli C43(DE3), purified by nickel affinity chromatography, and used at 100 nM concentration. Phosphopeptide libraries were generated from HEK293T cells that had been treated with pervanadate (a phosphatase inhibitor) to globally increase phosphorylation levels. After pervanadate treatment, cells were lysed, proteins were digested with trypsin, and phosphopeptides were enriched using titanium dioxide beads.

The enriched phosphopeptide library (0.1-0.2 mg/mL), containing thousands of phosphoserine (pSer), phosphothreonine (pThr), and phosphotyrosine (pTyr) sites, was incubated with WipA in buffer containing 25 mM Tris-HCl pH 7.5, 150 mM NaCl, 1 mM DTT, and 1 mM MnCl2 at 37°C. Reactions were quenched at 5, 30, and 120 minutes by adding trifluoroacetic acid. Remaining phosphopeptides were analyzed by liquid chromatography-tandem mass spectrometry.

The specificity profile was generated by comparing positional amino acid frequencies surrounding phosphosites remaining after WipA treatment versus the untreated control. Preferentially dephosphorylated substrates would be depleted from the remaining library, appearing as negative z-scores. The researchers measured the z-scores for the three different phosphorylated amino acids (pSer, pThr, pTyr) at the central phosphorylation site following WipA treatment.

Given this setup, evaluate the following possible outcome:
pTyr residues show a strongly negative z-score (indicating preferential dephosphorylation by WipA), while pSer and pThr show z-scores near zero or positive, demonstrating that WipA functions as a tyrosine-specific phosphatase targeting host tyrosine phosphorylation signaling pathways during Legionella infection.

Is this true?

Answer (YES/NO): NO